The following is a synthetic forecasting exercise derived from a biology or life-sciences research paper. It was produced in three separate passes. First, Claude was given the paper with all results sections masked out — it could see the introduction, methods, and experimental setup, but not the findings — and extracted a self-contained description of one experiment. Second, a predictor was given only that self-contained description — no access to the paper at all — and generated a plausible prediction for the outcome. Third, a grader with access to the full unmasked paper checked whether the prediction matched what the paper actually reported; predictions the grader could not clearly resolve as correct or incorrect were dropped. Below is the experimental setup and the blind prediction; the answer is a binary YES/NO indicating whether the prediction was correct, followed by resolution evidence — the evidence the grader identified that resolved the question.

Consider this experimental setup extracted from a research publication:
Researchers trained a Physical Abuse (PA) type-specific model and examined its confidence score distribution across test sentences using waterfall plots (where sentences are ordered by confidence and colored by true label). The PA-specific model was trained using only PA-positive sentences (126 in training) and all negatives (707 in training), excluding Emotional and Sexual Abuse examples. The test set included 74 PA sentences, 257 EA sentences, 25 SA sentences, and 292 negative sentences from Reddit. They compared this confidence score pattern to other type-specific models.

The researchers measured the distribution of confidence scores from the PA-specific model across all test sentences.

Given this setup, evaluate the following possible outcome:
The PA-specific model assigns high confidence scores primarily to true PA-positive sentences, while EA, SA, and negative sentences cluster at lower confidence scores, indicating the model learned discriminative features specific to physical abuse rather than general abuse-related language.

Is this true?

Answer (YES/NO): YES